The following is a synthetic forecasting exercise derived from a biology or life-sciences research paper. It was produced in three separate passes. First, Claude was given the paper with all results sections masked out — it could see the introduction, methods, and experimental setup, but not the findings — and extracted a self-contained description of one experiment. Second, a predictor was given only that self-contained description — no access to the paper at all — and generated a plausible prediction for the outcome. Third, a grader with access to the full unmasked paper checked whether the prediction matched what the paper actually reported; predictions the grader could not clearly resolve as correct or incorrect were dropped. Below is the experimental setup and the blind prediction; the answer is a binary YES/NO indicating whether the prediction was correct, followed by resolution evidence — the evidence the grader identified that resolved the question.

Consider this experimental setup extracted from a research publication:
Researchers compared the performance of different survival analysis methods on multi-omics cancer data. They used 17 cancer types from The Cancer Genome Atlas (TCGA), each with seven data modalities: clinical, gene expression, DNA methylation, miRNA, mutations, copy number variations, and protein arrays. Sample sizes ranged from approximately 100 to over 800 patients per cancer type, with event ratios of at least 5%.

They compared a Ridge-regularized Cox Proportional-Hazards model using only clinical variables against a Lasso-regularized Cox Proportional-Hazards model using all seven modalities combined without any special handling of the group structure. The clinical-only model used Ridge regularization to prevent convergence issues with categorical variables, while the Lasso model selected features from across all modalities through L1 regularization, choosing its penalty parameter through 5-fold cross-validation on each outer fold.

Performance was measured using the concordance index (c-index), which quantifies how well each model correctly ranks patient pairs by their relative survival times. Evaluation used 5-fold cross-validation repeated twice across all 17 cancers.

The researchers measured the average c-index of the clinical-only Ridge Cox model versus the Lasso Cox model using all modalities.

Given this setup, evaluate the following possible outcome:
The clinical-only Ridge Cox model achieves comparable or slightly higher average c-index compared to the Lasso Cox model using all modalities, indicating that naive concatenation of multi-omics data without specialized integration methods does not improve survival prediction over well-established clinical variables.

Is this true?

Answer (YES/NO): YES